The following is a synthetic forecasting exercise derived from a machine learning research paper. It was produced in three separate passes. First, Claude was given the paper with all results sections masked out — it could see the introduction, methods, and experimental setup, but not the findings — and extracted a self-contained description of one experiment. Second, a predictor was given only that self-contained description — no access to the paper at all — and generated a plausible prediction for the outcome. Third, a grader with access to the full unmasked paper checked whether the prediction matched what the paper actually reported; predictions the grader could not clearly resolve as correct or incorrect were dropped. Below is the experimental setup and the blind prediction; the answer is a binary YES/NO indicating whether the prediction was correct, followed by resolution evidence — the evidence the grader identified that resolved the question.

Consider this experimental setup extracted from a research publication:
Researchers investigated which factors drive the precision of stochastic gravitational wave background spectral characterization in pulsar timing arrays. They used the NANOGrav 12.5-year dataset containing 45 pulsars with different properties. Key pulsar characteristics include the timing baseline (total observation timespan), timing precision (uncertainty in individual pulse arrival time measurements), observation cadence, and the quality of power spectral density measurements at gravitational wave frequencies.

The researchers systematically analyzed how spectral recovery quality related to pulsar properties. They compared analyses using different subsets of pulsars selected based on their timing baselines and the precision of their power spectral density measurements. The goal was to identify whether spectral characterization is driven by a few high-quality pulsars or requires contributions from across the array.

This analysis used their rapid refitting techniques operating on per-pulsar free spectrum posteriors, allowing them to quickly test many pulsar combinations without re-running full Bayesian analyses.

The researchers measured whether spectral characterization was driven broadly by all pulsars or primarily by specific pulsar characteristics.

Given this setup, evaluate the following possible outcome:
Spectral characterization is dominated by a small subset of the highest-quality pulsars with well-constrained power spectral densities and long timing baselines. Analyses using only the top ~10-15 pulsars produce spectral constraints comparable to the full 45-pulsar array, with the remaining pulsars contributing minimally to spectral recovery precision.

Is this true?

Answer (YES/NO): YES